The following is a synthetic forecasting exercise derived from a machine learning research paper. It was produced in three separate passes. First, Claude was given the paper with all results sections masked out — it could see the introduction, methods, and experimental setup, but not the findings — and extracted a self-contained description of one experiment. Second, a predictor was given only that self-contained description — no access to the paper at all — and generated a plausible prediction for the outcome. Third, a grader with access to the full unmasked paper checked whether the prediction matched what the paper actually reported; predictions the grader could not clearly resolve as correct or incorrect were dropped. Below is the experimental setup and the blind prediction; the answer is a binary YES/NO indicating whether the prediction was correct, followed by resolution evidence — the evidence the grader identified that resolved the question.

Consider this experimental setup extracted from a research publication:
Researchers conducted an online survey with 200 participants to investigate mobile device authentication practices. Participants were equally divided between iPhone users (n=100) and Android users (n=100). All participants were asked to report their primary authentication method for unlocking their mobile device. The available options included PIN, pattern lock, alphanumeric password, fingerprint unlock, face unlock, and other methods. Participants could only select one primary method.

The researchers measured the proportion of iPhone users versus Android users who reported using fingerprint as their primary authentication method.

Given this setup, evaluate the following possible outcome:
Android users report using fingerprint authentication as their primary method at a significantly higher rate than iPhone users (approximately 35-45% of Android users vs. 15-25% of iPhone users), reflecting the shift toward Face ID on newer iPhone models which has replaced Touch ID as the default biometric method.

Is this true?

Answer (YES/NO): NO